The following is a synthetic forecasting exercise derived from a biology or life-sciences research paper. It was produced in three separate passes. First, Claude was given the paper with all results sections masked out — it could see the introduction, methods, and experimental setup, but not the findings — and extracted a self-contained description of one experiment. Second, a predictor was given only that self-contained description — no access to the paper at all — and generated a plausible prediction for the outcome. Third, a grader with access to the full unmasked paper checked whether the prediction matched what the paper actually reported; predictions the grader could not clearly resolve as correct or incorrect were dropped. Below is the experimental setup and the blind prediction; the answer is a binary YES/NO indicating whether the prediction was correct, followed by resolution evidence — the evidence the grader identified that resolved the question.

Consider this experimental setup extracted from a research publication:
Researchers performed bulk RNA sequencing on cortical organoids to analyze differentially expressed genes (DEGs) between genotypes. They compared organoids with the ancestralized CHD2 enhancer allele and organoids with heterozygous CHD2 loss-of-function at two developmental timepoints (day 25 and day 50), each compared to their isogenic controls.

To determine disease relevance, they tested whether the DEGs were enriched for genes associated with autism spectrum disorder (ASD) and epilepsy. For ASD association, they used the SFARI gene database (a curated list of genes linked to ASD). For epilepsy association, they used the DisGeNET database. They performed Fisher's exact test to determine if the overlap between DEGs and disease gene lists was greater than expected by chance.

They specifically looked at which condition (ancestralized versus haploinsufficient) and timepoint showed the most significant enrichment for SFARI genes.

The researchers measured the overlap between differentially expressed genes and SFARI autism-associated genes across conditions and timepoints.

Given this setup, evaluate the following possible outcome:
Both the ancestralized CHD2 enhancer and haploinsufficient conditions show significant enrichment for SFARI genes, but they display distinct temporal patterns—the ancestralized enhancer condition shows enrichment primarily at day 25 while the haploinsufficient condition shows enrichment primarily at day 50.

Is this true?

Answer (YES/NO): NO